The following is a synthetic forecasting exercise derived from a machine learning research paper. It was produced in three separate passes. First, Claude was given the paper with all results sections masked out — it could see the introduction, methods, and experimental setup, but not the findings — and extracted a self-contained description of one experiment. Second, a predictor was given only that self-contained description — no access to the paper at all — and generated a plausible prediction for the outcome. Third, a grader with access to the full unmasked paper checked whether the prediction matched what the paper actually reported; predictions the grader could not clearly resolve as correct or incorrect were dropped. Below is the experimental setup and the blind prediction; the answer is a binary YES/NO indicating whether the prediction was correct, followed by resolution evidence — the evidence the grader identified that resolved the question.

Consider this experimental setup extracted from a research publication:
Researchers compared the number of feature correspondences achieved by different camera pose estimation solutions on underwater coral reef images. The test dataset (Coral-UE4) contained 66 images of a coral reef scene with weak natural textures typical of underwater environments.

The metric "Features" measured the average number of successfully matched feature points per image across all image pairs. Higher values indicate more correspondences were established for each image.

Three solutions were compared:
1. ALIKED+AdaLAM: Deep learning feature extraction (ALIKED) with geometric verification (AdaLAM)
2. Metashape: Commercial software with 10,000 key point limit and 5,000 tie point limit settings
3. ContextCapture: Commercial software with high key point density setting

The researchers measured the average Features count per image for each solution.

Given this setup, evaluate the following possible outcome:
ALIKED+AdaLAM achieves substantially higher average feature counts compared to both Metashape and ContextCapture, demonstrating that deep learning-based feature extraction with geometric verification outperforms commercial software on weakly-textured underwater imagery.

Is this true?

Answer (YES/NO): YES